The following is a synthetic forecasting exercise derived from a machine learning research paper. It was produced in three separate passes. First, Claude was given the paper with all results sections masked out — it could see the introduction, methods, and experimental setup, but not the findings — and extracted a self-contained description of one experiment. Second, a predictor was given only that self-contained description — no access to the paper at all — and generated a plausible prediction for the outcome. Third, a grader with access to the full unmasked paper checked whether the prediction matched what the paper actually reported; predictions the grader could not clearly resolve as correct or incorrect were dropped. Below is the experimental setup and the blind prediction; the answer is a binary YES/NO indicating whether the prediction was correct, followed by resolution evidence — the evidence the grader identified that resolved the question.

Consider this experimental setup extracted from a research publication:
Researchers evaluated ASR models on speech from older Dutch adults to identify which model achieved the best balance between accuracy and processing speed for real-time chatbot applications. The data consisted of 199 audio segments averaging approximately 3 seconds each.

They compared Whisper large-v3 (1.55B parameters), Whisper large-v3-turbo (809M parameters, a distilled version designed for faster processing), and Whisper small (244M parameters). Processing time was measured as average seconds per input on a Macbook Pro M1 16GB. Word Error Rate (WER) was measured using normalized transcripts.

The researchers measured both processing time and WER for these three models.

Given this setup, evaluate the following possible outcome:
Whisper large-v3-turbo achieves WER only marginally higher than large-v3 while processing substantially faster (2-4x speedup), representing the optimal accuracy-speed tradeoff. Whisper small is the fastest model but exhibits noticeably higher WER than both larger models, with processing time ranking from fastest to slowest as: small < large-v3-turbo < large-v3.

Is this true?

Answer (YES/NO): YES